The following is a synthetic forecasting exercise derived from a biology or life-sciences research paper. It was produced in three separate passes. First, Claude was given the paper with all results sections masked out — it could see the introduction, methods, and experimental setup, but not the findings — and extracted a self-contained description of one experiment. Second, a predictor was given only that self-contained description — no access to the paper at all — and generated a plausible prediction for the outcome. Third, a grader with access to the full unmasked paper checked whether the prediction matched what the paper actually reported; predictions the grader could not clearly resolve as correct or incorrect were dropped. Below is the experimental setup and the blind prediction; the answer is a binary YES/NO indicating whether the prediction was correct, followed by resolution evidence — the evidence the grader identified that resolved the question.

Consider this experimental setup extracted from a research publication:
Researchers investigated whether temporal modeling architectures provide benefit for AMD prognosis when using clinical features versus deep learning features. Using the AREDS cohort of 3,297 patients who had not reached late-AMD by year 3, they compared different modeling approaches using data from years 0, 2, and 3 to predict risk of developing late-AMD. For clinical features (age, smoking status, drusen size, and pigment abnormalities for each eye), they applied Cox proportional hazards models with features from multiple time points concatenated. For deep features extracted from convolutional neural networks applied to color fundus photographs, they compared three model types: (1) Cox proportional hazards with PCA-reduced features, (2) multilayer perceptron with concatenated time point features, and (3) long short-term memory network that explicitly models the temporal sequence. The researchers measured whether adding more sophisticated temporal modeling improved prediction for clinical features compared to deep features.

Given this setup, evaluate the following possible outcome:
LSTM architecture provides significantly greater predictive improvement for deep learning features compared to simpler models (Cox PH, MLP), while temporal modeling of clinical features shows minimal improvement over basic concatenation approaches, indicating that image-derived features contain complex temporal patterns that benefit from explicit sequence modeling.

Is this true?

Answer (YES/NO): NO